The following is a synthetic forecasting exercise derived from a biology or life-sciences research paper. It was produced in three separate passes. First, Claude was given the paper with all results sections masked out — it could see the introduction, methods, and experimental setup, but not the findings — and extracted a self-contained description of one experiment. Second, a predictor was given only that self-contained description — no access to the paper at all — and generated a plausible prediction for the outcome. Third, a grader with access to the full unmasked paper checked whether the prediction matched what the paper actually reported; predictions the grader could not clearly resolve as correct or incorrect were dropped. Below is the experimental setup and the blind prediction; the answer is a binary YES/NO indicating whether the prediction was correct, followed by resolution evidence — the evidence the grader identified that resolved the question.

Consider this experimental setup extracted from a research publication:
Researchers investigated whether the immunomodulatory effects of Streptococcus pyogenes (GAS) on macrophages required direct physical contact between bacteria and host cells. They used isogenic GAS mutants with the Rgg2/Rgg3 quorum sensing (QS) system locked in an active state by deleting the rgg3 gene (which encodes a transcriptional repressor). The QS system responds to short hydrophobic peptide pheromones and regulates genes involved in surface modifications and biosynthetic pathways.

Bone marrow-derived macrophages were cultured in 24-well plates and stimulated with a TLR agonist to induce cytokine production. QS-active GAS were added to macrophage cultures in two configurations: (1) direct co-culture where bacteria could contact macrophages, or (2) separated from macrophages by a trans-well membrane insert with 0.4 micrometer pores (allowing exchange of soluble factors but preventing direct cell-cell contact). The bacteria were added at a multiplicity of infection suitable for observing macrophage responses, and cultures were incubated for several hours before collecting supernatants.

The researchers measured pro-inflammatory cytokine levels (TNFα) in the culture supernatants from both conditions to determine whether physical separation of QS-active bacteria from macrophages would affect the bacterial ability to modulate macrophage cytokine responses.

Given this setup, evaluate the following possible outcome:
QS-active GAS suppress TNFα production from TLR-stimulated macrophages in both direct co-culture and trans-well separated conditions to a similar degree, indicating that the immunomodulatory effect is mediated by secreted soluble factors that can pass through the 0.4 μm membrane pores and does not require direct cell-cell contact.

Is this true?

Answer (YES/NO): NO